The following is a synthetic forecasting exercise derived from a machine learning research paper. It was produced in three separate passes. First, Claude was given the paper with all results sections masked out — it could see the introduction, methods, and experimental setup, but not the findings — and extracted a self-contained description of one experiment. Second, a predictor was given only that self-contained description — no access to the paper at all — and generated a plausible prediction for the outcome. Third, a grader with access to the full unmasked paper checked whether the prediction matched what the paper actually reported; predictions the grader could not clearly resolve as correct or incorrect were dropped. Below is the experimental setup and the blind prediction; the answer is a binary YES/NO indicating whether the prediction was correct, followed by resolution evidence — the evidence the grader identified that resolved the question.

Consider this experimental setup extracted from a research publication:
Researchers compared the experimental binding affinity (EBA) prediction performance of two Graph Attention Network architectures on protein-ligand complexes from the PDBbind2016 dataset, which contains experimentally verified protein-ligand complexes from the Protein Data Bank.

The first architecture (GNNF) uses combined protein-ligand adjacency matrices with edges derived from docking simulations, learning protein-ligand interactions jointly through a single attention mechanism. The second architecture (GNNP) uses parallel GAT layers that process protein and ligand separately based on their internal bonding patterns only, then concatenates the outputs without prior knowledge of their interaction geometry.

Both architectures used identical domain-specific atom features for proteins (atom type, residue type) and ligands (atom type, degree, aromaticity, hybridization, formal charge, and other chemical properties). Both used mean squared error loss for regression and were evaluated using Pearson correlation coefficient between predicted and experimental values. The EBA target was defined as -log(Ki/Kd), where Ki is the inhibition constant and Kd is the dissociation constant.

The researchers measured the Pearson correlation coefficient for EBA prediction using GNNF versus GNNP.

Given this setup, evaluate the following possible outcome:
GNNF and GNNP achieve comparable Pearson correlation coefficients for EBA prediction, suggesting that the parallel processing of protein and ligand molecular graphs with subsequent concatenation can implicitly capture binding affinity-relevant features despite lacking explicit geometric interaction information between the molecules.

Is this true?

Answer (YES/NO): YES